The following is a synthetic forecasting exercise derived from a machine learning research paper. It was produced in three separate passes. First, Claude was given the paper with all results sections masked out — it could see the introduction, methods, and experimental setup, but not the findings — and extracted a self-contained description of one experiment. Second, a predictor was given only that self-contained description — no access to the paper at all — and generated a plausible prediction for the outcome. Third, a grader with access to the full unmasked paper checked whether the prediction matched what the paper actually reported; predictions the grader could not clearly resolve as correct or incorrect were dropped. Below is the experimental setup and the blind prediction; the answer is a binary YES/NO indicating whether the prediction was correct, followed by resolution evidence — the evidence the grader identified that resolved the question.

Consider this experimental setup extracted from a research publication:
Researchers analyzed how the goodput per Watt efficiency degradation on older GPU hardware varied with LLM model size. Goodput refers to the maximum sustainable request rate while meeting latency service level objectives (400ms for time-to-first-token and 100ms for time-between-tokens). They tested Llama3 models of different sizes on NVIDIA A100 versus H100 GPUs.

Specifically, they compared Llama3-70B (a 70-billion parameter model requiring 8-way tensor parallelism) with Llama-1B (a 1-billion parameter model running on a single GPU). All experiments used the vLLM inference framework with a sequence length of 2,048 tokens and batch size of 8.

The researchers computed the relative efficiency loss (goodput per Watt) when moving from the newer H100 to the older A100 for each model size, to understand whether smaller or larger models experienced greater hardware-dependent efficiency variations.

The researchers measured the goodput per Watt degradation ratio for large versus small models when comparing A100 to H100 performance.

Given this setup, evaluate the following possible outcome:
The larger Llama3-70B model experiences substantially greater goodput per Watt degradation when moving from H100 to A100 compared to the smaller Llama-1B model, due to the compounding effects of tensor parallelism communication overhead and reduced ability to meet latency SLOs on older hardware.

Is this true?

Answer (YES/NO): YES